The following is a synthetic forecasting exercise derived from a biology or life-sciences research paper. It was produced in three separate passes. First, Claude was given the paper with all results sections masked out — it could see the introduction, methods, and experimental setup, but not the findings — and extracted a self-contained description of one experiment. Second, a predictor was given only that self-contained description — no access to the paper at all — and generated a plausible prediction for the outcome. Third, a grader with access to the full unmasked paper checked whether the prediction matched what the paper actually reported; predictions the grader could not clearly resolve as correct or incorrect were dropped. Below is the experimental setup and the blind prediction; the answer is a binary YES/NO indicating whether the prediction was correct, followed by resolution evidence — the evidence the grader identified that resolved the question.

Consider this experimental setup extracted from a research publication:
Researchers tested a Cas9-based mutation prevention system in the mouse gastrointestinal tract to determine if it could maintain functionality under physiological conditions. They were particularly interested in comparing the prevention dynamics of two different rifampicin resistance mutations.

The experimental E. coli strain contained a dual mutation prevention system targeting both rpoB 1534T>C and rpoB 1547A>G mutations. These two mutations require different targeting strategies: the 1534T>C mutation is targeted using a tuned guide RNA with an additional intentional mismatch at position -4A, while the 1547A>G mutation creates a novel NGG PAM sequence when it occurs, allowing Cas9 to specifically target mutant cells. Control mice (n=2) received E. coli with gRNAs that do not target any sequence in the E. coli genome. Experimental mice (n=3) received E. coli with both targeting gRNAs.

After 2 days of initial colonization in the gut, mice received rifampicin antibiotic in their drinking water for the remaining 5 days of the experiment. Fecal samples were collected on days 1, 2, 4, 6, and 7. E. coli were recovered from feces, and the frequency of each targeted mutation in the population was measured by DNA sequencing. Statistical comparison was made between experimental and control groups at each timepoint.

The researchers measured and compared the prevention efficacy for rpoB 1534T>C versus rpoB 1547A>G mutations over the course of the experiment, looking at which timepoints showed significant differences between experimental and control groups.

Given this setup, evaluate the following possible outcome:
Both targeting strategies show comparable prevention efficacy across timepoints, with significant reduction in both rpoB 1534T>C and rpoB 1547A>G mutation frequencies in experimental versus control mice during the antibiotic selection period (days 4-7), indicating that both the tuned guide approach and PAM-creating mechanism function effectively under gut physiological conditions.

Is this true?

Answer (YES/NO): NO